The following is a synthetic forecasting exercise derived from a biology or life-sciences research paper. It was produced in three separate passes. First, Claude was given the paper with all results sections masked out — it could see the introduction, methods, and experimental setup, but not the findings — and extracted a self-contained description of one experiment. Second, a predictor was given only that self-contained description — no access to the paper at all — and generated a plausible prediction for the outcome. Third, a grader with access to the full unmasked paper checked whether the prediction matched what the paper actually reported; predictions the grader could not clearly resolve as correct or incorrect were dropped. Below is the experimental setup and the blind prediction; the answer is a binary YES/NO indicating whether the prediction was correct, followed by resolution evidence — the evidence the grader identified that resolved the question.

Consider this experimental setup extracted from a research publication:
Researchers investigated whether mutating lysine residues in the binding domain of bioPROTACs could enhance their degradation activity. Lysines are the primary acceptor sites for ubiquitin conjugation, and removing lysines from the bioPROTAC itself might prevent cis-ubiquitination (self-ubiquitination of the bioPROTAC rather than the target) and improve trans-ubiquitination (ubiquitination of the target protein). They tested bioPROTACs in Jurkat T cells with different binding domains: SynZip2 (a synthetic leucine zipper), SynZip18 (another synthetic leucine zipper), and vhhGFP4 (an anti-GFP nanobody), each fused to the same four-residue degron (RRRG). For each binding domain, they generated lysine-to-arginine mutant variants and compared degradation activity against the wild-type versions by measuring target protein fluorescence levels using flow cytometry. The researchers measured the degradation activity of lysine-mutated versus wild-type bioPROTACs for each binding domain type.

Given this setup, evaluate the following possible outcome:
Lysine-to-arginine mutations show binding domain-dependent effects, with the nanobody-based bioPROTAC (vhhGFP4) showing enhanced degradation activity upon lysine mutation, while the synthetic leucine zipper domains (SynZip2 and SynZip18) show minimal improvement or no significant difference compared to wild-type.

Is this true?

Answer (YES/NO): NO